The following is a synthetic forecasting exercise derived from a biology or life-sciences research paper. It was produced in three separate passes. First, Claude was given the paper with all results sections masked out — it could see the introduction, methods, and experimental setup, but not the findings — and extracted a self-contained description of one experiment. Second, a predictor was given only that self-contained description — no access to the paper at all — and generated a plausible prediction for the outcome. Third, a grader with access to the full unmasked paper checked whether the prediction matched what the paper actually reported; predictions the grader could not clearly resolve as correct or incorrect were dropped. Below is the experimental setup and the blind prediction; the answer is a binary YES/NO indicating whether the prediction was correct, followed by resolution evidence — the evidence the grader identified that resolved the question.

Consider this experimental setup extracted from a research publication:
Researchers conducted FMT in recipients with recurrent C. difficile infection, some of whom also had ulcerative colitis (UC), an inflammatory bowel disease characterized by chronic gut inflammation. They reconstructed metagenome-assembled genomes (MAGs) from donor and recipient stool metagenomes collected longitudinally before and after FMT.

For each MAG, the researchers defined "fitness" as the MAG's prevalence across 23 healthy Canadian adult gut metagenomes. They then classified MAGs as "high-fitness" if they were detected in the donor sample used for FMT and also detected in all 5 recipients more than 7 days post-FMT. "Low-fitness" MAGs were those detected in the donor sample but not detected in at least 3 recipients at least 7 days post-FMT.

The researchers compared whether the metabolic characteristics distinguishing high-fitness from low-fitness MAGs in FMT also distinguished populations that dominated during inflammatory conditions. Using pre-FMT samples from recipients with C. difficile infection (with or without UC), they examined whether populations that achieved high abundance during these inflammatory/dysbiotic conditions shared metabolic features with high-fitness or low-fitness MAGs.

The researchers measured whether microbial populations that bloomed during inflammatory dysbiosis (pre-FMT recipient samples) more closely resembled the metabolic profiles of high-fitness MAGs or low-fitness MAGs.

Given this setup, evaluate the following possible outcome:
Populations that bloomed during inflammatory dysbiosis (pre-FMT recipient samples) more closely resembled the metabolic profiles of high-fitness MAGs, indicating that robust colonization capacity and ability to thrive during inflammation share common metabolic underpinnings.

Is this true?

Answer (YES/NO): YES